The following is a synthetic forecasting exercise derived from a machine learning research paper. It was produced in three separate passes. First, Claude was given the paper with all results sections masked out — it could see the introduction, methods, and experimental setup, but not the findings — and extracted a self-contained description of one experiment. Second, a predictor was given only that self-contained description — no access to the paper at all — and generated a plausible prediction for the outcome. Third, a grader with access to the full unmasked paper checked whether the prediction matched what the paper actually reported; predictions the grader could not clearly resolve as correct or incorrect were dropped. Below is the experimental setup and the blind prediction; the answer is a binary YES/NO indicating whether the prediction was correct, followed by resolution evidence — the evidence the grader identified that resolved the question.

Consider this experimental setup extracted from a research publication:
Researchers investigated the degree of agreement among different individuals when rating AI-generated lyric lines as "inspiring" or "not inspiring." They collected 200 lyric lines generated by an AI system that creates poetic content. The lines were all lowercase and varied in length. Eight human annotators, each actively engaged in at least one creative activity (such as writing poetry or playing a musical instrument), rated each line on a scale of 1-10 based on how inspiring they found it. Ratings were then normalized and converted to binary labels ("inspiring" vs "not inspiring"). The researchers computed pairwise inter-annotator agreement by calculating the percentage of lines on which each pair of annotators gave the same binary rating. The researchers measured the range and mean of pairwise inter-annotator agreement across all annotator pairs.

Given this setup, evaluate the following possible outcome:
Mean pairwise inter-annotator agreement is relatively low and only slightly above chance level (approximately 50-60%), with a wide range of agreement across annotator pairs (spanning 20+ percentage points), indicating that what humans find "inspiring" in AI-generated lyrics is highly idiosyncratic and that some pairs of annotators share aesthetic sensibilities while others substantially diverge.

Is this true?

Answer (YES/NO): NO